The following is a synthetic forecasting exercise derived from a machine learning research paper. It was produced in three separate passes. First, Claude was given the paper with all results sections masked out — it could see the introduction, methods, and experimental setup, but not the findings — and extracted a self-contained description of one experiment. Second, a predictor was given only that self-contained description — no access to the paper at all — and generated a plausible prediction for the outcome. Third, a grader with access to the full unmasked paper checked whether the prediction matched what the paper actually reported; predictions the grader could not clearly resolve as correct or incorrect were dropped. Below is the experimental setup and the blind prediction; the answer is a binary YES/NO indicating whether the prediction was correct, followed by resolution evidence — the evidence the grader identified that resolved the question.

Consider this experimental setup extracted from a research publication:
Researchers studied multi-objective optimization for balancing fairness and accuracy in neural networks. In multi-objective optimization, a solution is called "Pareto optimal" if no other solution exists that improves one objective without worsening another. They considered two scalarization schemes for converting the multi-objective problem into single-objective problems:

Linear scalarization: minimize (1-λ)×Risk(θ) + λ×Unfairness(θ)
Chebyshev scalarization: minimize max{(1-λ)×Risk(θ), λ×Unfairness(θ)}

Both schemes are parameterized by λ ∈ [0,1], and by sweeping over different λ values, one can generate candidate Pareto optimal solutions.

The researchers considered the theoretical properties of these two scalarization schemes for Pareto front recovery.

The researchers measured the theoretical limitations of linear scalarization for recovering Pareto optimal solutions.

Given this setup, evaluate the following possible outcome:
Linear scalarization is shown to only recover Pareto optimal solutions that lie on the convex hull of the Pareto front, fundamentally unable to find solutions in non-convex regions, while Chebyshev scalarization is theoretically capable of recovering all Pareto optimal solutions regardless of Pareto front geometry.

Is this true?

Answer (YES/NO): YES